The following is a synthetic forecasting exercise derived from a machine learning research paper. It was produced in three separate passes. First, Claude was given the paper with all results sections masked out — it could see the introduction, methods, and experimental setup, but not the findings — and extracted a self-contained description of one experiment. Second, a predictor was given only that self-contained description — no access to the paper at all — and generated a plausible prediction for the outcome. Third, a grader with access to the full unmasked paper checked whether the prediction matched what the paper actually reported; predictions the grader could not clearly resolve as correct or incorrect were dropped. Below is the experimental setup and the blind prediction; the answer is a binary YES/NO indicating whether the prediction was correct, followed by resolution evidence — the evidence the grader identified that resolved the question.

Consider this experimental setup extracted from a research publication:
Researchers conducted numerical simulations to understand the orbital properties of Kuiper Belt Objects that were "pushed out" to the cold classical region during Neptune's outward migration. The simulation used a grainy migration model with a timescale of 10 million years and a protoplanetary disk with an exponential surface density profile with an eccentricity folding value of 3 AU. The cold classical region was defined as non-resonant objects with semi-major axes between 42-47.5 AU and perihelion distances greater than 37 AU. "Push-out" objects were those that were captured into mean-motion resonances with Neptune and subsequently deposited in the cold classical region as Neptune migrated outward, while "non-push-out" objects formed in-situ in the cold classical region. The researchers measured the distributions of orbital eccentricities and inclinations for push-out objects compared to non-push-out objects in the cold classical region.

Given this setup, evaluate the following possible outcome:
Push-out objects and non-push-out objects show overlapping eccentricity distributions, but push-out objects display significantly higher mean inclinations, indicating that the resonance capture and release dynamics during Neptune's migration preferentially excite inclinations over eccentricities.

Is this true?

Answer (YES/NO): NO